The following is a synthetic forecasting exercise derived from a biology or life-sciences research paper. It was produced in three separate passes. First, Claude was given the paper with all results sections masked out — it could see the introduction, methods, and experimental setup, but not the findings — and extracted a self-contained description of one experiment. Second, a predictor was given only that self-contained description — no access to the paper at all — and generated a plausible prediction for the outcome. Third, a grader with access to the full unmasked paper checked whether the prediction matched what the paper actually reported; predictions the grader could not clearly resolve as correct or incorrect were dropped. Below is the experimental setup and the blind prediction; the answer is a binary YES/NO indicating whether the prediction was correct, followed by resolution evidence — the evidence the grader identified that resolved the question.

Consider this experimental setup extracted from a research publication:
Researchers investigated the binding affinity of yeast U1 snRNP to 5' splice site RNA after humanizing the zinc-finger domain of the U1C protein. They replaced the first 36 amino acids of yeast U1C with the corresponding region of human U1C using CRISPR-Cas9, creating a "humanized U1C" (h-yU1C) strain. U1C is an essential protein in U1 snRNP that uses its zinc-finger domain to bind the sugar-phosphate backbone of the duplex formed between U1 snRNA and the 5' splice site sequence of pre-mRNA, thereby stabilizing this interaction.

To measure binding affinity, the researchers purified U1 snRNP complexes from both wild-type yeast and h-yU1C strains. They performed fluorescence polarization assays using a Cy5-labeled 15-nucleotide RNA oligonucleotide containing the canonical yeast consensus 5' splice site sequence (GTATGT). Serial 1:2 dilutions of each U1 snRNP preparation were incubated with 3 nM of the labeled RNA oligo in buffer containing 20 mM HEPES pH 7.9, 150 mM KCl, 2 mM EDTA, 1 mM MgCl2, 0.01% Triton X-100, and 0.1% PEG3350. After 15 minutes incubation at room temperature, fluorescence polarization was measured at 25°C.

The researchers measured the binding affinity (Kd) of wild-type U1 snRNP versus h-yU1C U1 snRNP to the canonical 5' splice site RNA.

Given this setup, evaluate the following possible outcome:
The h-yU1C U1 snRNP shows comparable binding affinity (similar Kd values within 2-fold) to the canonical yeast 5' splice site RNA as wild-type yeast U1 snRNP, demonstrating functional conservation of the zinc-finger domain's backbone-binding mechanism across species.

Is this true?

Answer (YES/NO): YES